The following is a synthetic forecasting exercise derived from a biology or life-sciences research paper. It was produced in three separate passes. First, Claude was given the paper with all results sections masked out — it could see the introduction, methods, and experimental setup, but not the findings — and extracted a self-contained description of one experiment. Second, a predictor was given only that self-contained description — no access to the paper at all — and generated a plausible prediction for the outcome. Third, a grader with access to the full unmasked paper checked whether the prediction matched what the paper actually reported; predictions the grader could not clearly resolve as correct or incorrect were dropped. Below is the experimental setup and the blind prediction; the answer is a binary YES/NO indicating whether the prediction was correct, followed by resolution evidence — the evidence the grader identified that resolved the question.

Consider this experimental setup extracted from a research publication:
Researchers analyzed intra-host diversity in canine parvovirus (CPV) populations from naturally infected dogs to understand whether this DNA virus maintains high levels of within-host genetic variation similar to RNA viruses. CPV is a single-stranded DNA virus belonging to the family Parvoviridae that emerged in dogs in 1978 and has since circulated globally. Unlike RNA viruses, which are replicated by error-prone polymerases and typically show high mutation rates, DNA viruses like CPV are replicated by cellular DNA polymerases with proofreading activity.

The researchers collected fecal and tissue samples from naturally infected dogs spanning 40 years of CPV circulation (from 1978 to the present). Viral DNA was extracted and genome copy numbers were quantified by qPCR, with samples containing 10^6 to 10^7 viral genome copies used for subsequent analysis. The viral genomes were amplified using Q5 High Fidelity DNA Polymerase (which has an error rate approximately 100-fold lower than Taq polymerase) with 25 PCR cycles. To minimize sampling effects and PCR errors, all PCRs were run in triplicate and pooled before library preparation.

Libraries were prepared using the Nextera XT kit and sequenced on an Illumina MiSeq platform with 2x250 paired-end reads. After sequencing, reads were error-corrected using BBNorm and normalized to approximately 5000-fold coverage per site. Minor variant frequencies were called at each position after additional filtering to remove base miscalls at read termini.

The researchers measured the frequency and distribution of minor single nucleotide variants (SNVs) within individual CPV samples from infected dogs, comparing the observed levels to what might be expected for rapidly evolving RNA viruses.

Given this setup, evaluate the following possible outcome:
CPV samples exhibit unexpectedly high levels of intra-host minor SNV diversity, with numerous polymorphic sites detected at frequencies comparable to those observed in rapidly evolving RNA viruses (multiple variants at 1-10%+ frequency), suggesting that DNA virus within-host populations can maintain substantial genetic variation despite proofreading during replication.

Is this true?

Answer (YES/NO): NO